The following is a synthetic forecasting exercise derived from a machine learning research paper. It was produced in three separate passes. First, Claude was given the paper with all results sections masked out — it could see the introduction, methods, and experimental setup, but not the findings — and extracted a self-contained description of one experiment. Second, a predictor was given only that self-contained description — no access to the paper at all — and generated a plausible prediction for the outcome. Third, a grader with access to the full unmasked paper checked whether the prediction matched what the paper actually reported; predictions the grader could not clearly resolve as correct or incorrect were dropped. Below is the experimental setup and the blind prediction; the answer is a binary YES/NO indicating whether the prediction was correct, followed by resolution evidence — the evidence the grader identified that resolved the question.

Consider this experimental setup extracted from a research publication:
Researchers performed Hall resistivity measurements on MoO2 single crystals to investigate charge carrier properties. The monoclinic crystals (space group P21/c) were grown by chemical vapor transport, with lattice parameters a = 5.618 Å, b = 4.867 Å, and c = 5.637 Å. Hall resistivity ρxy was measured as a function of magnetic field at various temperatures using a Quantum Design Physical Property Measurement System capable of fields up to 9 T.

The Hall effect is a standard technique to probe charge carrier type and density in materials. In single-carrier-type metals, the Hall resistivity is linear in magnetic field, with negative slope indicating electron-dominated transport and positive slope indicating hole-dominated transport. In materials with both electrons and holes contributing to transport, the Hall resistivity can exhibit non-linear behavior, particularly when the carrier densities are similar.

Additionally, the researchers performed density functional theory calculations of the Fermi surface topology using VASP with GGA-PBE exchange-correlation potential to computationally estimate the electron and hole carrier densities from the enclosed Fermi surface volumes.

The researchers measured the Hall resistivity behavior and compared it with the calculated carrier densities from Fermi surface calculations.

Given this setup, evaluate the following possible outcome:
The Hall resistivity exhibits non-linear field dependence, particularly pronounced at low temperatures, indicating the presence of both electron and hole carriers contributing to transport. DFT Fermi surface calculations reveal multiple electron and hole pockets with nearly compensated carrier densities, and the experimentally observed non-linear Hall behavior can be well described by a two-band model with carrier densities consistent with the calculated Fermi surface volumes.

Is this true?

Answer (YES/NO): NO